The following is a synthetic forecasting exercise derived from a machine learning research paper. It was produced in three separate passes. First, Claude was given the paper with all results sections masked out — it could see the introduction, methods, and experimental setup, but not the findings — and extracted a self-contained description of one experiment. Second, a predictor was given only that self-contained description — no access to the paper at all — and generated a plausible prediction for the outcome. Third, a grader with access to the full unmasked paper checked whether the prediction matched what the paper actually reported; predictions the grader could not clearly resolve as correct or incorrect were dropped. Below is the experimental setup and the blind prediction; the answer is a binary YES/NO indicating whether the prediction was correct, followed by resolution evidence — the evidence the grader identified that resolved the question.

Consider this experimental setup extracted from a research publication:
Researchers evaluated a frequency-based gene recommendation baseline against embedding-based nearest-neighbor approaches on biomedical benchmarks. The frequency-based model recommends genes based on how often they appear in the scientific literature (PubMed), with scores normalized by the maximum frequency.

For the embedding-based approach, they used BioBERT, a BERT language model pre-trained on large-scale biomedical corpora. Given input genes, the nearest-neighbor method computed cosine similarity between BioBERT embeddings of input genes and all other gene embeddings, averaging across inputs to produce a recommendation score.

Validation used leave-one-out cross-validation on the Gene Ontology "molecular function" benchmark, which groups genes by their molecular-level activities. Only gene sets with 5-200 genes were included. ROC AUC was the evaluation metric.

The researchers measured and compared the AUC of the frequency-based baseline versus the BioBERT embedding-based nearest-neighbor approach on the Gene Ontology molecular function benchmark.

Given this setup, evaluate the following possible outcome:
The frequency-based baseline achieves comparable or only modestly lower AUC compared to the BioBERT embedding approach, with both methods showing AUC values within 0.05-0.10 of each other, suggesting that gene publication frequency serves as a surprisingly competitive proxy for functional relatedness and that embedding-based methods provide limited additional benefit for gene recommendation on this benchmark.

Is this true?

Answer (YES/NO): NO